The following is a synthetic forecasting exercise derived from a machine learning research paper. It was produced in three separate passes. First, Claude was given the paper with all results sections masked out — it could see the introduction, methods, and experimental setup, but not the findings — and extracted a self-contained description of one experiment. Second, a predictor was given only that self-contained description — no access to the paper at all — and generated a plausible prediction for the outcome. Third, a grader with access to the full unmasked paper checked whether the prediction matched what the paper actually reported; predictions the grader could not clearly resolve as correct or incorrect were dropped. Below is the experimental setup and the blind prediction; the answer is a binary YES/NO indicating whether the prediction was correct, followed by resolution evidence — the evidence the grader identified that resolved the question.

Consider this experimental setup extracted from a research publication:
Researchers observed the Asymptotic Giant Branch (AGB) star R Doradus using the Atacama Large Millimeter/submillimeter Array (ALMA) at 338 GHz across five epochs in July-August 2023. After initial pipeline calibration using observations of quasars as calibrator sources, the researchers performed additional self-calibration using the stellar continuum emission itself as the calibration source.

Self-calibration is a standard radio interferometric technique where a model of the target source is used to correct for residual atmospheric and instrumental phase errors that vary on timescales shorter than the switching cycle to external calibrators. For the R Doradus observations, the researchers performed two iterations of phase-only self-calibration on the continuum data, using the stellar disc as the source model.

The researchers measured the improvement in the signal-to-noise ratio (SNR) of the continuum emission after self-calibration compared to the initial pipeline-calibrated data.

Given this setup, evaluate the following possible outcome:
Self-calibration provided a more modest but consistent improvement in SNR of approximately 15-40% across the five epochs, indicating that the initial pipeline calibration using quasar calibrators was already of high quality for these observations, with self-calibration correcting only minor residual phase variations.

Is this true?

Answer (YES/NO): NO